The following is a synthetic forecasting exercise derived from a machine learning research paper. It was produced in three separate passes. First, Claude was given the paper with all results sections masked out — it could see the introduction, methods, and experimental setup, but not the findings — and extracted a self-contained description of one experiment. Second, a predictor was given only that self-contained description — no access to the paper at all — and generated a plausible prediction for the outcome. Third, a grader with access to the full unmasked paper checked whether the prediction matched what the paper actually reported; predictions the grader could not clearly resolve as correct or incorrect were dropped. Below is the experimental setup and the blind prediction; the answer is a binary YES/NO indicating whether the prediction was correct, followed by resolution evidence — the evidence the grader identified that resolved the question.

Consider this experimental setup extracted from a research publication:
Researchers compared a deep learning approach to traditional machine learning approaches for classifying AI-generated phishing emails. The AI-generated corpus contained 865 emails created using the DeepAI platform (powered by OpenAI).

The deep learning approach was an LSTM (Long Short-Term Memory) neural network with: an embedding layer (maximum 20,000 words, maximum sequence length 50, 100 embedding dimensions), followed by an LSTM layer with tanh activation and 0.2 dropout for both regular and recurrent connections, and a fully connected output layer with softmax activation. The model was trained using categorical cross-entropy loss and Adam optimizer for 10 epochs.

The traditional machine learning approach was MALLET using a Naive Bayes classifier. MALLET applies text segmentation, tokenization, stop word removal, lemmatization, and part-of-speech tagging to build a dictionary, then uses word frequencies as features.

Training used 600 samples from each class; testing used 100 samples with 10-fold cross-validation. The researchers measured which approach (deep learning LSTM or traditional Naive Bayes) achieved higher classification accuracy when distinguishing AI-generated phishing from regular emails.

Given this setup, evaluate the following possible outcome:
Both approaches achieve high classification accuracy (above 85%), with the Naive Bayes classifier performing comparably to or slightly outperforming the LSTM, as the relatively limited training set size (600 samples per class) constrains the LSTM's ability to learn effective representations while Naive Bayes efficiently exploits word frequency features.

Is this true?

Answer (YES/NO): YES